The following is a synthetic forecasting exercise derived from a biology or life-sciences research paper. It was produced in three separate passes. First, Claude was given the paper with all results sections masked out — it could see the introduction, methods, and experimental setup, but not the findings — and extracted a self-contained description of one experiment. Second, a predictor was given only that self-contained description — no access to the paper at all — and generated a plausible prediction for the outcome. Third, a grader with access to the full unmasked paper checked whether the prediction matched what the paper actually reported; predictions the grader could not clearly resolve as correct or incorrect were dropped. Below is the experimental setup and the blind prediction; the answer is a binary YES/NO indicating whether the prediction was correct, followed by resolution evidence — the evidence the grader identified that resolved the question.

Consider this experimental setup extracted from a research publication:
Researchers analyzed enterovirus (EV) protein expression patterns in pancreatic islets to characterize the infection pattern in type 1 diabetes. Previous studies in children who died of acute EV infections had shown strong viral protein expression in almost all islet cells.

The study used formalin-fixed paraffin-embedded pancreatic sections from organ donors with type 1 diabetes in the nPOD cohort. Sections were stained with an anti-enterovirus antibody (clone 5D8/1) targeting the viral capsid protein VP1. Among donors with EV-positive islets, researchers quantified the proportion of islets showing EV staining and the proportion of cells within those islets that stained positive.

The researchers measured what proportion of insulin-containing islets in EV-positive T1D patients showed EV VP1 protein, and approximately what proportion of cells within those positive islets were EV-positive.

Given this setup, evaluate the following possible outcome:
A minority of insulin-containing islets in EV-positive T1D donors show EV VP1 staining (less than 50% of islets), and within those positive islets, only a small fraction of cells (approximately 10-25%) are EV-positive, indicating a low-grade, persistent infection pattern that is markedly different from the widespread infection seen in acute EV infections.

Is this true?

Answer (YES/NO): NO